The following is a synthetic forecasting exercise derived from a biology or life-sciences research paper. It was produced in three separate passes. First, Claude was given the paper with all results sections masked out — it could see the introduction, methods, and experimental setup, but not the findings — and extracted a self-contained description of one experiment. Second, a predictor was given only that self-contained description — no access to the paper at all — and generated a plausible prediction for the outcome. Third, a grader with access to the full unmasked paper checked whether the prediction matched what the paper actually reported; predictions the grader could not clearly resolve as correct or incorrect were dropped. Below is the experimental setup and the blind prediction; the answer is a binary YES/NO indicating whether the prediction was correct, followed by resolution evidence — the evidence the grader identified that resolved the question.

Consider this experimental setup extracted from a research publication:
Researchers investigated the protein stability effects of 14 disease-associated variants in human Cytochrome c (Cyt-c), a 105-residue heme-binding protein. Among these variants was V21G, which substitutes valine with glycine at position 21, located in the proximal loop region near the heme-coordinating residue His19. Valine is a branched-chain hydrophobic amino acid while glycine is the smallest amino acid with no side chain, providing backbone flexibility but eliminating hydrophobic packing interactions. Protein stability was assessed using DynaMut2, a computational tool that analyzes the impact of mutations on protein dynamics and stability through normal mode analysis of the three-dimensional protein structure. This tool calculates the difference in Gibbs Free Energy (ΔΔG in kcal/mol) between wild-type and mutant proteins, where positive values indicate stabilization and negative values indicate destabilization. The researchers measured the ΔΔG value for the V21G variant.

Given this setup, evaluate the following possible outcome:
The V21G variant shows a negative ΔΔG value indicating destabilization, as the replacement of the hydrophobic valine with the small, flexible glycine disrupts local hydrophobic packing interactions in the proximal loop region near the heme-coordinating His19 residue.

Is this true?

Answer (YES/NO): YES